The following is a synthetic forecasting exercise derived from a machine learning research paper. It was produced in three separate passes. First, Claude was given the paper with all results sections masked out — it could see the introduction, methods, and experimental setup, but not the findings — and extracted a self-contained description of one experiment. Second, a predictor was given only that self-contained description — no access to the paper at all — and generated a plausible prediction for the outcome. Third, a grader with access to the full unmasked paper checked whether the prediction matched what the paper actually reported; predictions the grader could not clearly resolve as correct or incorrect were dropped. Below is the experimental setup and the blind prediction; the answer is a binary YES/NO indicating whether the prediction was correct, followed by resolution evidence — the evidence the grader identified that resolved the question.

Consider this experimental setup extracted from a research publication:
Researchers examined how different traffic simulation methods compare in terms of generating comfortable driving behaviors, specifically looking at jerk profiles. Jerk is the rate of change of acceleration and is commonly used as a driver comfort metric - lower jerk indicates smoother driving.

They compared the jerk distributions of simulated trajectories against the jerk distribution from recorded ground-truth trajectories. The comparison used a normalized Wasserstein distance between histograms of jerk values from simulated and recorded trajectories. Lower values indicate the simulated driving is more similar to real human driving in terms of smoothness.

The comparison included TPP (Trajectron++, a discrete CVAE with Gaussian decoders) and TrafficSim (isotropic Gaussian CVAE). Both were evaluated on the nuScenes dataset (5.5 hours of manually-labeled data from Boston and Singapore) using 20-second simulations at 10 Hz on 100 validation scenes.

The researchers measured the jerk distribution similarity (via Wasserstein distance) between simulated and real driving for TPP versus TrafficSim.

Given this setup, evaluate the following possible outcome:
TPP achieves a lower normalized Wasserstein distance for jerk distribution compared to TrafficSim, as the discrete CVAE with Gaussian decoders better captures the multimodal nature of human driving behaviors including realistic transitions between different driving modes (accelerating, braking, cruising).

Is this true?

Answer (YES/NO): YES